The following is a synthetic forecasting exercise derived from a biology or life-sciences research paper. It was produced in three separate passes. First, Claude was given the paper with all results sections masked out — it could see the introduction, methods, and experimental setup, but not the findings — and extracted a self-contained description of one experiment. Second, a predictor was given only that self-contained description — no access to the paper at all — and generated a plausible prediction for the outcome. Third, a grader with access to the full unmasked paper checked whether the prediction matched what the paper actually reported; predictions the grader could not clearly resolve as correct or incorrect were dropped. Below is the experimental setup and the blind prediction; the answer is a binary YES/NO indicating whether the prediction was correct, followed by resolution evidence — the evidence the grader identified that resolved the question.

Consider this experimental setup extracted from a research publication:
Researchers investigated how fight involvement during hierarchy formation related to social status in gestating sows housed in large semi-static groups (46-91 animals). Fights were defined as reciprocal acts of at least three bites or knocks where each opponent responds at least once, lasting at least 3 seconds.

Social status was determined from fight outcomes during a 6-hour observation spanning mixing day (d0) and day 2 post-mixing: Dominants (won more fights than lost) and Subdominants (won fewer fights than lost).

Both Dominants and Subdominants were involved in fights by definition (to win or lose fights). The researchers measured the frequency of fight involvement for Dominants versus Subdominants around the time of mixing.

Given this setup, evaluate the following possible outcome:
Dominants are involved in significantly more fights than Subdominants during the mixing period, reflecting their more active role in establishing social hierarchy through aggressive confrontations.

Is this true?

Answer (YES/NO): NO